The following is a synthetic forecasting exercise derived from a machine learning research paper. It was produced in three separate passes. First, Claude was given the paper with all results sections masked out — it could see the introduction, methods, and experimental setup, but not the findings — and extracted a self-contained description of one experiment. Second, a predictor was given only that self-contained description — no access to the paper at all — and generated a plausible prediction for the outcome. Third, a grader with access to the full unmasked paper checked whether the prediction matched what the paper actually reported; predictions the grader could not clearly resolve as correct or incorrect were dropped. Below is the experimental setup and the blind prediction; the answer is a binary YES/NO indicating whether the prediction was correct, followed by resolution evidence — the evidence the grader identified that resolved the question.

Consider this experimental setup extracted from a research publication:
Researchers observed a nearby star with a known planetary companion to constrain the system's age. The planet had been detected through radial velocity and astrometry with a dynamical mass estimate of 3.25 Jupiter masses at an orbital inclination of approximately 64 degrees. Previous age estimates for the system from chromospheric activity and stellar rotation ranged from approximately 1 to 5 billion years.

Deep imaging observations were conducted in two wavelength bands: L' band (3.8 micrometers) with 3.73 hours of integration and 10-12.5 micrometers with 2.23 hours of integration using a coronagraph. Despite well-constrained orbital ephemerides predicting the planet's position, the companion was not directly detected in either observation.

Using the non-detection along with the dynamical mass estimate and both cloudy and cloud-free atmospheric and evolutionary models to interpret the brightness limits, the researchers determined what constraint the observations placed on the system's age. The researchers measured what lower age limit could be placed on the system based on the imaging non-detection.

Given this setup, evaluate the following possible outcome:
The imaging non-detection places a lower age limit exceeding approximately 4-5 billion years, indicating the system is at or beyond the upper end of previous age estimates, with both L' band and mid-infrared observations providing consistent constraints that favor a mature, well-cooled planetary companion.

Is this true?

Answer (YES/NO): NO